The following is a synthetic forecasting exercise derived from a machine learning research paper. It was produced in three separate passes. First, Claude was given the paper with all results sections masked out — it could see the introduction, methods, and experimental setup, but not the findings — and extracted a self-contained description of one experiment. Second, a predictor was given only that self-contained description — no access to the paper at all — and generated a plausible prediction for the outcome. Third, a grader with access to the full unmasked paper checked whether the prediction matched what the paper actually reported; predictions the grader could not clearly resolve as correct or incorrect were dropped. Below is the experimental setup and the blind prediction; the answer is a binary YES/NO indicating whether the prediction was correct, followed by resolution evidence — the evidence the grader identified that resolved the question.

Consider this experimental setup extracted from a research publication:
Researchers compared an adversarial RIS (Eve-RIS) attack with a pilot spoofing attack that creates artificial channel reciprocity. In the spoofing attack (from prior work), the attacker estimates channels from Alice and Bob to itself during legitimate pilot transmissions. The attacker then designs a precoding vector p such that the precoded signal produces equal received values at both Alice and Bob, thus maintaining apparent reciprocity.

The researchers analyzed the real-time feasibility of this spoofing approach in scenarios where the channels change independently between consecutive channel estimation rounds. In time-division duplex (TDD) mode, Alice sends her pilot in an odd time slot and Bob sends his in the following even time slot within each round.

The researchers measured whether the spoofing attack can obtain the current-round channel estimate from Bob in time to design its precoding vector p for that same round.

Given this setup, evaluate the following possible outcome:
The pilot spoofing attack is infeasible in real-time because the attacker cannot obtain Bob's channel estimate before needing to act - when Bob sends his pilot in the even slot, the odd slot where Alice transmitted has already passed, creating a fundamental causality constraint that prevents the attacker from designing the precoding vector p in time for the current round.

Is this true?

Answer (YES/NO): YES